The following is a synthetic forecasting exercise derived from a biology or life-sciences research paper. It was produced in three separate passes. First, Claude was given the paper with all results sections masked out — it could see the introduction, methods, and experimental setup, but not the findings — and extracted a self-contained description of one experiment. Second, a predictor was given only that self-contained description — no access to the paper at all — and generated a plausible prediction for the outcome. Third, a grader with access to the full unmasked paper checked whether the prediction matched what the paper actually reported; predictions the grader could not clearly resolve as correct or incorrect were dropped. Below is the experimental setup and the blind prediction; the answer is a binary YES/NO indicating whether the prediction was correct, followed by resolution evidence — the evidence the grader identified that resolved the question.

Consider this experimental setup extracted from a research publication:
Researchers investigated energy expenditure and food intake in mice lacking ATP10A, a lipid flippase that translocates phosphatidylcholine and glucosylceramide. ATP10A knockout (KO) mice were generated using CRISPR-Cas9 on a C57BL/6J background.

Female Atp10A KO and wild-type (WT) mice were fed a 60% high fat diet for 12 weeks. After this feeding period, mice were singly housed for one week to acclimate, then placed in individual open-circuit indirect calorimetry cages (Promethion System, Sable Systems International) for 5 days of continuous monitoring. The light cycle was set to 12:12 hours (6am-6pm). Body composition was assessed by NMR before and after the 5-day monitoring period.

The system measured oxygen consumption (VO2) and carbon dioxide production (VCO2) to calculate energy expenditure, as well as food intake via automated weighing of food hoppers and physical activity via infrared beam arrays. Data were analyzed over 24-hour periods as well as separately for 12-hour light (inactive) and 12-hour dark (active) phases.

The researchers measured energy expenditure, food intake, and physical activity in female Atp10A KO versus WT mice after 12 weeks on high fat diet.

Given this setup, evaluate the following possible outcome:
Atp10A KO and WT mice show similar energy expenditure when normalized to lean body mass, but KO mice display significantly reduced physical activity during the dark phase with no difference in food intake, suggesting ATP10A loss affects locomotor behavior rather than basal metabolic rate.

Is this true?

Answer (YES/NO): NO